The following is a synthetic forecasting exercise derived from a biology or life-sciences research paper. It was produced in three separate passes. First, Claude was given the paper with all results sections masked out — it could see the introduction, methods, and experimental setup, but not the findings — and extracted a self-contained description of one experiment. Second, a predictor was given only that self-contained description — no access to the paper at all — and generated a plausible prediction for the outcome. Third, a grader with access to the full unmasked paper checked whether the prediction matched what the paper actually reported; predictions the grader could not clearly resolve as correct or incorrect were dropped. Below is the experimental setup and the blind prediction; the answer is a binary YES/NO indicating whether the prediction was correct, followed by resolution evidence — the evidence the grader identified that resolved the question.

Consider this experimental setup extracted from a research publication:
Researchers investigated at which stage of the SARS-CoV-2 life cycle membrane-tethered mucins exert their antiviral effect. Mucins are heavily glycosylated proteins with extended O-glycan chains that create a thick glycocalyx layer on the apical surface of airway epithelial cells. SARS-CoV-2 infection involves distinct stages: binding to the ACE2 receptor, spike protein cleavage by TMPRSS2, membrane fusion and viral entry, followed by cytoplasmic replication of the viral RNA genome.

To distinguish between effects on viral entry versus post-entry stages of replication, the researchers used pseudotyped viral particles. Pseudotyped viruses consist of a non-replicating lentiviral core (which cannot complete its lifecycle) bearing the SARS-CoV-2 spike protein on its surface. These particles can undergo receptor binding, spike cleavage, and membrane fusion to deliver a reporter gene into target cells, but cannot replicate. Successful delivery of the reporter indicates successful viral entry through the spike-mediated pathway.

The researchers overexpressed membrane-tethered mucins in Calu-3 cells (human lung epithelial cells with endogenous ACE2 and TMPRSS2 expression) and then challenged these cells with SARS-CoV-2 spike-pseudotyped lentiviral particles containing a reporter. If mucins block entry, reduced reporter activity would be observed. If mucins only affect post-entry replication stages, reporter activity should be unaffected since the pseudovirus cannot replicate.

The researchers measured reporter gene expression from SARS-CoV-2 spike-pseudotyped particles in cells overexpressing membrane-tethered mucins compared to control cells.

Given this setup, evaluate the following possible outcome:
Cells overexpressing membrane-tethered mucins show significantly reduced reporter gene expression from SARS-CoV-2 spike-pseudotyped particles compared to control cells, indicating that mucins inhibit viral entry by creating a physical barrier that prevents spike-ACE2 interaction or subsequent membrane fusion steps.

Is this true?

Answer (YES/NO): YES